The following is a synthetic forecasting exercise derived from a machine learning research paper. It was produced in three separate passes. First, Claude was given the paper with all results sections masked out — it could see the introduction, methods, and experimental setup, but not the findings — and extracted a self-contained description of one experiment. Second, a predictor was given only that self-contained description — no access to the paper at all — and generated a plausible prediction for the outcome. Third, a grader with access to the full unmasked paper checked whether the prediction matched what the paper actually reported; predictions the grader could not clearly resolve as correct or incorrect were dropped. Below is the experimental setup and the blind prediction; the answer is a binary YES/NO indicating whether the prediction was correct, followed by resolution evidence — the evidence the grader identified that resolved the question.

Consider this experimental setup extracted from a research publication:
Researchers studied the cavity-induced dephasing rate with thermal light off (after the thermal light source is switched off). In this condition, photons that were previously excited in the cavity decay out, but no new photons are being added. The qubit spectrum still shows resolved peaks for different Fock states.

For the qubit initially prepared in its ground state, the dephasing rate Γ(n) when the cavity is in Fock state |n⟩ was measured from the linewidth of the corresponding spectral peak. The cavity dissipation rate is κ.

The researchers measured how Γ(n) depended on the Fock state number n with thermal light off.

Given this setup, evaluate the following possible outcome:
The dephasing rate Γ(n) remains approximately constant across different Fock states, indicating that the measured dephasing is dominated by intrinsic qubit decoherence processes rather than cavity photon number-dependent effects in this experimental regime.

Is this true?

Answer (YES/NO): NO